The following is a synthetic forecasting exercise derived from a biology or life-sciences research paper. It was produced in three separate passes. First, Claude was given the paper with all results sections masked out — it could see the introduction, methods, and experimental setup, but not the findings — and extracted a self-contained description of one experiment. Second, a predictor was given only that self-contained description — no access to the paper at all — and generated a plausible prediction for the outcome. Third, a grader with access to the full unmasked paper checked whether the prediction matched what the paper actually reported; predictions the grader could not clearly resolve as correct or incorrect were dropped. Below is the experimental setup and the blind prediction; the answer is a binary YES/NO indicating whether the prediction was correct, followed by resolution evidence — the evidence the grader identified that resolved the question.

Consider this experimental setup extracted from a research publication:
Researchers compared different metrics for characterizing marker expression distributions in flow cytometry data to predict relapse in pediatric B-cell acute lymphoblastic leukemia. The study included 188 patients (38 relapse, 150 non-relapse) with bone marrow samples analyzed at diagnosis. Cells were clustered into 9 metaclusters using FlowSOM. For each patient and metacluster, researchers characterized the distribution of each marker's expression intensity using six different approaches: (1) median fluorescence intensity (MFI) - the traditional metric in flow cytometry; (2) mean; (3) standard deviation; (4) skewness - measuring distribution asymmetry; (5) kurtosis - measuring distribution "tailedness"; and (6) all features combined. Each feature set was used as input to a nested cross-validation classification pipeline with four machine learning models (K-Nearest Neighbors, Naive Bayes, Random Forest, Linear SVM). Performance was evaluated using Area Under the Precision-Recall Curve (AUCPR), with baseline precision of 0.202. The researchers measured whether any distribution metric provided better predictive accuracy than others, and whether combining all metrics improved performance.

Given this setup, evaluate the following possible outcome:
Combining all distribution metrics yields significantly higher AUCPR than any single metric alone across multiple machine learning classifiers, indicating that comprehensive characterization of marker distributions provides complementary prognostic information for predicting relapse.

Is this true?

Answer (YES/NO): NO